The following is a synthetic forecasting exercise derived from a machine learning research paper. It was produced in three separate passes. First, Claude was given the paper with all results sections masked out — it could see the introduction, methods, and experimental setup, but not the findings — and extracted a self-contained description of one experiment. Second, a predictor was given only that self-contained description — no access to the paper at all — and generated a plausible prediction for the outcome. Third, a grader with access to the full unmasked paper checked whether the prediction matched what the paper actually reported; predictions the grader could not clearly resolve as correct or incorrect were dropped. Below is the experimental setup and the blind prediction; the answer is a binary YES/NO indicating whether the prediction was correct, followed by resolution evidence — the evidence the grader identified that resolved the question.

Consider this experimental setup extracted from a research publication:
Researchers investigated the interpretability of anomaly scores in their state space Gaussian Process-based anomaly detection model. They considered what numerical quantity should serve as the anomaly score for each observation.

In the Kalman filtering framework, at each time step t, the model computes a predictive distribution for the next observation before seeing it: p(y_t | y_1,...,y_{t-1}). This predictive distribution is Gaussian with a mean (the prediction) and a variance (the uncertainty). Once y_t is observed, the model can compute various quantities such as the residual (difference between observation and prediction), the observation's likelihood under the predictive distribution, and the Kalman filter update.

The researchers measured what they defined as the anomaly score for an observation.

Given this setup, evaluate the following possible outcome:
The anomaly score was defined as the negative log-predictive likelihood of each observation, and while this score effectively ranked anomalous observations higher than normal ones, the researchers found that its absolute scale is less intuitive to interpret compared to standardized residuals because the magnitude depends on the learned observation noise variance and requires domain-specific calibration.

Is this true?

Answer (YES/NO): NO